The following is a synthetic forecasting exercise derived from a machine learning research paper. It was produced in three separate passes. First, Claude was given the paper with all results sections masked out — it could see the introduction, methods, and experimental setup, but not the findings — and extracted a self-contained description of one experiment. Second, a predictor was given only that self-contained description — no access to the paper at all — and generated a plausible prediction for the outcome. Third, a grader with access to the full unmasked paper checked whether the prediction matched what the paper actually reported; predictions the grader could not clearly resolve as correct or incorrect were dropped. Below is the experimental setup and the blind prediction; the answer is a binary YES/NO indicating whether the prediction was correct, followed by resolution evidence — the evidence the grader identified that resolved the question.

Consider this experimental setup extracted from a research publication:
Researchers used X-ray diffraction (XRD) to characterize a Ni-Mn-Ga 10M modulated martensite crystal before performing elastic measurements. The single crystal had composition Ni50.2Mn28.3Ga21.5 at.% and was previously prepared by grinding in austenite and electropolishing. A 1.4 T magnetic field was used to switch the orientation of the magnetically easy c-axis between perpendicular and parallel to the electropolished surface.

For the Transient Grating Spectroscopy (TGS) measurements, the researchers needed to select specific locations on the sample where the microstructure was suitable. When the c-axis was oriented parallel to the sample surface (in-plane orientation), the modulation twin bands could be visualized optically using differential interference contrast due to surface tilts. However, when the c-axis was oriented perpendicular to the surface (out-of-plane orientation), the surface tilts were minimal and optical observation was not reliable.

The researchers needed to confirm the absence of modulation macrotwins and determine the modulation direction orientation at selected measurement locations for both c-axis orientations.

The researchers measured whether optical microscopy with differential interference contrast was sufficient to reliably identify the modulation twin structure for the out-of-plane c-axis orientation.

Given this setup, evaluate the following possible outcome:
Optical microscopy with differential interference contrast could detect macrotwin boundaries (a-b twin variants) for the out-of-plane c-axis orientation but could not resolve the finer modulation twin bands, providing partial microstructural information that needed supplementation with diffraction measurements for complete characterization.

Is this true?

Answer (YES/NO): NO